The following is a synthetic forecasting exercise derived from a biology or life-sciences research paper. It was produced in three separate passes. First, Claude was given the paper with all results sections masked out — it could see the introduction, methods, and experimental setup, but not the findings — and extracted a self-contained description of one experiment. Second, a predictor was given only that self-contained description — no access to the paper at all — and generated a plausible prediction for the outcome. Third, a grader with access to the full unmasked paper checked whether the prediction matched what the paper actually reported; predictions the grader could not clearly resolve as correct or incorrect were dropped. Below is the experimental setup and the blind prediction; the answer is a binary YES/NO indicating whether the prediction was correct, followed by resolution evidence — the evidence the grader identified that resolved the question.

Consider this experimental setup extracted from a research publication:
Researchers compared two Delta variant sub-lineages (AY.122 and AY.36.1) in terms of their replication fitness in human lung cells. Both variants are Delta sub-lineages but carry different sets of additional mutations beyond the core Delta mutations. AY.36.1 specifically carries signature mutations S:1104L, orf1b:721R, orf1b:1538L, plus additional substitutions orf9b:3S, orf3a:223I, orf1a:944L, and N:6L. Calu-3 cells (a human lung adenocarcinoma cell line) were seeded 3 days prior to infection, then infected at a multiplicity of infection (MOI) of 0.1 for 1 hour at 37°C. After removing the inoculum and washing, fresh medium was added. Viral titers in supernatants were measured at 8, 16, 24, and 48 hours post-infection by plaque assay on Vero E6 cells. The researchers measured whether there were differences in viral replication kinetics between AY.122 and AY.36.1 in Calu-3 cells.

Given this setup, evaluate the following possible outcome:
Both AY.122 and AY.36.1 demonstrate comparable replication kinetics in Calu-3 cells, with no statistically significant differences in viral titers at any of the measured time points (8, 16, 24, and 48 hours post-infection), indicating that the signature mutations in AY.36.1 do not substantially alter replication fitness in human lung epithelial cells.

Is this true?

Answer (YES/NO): NO